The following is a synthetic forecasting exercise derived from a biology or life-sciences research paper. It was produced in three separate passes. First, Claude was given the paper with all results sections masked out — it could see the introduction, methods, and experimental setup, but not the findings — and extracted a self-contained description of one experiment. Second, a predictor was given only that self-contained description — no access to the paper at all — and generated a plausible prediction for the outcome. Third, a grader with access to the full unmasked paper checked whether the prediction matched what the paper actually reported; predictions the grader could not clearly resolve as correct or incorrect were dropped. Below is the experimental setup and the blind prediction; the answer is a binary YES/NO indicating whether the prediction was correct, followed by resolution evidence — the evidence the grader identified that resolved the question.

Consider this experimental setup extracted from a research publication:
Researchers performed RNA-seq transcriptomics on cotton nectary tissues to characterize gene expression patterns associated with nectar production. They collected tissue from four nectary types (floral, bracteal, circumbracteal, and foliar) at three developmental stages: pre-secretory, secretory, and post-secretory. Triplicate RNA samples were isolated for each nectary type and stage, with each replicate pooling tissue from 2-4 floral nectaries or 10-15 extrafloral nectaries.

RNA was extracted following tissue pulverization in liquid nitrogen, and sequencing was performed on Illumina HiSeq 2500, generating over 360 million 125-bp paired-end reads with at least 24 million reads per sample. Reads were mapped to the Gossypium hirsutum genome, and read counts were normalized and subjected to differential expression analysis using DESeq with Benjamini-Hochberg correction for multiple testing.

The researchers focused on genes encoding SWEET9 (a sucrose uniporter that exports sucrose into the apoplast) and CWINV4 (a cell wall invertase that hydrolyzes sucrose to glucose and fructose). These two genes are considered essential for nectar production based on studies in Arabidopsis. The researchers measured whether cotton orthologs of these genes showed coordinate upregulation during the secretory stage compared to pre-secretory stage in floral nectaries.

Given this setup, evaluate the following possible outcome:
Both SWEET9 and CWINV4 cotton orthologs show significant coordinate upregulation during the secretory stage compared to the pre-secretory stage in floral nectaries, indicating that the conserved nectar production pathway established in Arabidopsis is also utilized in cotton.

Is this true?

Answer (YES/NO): YES